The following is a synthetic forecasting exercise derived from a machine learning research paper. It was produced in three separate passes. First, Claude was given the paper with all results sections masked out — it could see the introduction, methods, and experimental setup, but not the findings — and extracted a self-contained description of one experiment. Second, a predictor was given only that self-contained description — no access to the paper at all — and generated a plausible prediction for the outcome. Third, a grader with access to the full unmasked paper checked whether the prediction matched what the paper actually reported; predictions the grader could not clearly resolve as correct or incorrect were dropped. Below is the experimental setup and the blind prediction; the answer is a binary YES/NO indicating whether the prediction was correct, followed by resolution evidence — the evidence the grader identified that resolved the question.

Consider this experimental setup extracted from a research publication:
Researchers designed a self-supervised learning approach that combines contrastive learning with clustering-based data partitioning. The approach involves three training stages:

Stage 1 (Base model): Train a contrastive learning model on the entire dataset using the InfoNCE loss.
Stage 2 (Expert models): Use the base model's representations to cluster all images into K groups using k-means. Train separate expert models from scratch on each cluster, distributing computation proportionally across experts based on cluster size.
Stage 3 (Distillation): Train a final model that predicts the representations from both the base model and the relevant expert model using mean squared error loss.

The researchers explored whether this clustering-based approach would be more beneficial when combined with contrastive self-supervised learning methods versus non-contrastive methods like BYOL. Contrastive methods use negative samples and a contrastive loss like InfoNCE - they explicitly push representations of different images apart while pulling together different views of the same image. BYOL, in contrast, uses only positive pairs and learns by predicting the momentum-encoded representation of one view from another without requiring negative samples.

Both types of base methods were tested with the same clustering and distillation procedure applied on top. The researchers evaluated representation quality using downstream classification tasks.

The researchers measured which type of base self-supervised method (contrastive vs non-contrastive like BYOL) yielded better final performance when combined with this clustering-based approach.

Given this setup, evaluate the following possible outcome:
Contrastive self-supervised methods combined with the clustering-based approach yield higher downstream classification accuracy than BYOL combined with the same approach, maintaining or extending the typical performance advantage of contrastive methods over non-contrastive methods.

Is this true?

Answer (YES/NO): YES